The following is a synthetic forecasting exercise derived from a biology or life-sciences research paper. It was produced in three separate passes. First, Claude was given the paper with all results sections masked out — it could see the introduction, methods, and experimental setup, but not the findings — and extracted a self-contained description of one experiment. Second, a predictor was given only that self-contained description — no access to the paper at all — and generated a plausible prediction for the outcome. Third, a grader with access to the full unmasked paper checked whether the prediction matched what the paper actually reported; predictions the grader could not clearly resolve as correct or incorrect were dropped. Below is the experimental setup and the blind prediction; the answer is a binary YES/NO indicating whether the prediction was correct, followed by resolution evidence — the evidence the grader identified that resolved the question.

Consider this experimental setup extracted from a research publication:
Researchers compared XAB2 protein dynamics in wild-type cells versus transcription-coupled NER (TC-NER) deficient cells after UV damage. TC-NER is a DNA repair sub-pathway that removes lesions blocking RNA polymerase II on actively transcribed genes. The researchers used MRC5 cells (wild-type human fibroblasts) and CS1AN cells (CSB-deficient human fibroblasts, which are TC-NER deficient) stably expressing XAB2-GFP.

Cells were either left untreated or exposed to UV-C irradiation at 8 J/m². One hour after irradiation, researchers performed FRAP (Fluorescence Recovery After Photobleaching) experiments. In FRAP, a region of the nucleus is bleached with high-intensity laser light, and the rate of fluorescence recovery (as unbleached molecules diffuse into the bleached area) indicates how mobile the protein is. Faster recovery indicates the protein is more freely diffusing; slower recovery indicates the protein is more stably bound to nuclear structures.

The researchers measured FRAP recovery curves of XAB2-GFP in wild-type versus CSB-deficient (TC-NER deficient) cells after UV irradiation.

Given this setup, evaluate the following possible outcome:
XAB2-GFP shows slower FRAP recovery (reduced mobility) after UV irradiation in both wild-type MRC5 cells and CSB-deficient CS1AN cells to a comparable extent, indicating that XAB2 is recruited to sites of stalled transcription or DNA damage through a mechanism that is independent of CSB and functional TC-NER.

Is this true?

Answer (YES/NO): NO